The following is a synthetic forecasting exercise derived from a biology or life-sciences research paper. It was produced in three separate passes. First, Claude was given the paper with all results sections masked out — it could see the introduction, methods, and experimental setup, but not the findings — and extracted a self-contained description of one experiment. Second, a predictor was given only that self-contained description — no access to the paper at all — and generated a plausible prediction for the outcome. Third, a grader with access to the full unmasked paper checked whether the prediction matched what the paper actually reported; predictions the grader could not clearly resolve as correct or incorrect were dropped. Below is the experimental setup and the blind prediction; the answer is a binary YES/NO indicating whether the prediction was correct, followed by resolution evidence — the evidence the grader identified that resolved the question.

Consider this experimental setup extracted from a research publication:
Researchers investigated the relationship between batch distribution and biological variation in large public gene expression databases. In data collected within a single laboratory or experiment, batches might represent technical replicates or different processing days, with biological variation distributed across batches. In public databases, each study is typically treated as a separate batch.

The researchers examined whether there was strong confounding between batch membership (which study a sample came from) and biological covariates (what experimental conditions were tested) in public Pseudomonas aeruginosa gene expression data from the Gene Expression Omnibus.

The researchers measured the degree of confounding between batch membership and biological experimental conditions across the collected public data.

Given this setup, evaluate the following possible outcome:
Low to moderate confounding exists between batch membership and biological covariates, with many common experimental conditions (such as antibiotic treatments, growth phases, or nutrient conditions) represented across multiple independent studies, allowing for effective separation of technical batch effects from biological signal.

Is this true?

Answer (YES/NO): NO